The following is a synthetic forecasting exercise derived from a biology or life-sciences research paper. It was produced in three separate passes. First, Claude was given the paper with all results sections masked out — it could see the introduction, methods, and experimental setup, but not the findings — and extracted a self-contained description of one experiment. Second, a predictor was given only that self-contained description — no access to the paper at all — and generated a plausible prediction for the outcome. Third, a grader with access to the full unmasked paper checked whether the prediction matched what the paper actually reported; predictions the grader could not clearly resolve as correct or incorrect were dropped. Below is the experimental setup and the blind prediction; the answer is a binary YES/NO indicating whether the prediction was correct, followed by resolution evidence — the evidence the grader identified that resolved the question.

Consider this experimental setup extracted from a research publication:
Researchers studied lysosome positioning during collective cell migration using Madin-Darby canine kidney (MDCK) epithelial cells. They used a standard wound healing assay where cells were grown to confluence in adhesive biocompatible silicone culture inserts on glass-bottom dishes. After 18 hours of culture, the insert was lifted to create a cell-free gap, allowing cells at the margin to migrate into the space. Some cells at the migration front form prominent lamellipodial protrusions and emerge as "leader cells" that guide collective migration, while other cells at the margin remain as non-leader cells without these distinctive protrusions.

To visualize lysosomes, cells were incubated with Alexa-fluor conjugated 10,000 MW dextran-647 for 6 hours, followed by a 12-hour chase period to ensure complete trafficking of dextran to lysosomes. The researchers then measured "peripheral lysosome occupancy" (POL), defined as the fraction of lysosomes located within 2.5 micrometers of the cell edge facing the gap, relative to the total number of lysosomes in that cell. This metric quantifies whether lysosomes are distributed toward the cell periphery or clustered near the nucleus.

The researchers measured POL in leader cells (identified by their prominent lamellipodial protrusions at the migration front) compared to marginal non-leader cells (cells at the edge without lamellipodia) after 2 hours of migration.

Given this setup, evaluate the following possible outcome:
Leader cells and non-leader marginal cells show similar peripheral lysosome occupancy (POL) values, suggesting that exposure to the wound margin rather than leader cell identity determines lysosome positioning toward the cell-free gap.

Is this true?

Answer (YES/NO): NO